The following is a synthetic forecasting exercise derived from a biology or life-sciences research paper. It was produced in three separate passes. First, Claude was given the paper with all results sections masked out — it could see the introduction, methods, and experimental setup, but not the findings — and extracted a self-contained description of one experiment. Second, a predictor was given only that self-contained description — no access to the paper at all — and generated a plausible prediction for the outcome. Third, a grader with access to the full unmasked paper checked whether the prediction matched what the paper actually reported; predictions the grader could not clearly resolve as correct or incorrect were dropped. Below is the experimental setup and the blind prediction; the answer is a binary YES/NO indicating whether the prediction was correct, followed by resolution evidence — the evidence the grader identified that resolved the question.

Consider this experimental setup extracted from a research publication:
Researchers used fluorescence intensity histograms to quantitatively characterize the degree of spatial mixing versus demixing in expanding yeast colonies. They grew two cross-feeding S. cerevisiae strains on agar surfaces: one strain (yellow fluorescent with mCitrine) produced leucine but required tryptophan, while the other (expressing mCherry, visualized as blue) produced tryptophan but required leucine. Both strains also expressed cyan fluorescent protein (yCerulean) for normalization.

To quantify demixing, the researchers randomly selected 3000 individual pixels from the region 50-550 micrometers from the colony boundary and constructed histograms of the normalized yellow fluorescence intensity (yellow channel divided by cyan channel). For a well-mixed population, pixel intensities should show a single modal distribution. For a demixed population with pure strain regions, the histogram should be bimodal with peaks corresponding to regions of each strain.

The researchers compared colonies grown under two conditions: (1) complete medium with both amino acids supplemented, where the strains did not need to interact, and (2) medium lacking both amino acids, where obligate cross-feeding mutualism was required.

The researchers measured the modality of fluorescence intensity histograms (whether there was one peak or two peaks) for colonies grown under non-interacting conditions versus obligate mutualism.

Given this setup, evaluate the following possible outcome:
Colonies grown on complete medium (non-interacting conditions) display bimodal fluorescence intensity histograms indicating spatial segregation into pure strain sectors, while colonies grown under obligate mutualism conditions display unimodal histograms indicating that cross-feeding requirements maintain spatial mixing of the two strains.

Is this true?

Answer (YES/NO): YES